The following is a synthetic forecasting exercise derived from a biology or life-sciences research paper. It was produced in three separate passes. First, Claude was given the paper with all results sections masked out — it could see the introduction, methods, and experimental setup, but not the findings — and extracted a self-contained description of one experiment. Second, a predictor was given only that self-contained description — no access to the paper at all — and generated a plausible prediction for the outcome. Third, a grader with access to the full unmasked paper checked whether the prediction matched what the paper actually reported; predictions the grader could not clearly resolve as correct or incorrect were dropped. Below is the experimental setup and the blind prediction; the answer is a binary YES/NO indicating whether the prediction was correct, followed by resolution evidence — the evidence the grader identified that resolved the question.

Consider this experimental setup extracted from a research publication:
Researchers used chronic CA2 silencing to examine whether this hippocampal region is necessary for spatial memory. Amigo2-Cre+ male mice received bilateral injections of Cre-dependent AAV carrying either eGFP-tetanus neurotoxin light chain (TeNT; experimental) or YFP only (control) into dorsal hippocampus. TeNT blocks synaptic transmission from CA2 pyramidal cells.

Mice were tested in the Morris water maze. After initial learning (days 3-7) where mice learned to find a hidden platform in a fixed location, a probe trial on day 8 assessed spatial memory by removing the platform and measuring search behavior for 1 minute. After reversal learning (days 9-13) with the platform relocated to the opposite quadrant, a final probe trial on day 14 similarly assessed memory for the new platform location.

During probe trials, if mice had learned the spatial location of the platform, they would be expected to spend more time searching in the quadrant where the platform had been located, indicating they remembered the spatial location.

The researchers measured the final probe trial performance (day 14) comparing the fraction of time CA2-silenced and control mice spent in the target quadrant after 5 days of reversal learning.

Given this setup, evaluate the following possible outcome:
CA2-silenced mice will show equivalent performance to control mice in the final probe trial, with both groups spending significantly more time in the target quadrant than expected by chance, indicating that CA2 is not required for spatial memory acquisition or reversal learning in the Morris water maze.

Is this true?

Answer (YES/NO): NO